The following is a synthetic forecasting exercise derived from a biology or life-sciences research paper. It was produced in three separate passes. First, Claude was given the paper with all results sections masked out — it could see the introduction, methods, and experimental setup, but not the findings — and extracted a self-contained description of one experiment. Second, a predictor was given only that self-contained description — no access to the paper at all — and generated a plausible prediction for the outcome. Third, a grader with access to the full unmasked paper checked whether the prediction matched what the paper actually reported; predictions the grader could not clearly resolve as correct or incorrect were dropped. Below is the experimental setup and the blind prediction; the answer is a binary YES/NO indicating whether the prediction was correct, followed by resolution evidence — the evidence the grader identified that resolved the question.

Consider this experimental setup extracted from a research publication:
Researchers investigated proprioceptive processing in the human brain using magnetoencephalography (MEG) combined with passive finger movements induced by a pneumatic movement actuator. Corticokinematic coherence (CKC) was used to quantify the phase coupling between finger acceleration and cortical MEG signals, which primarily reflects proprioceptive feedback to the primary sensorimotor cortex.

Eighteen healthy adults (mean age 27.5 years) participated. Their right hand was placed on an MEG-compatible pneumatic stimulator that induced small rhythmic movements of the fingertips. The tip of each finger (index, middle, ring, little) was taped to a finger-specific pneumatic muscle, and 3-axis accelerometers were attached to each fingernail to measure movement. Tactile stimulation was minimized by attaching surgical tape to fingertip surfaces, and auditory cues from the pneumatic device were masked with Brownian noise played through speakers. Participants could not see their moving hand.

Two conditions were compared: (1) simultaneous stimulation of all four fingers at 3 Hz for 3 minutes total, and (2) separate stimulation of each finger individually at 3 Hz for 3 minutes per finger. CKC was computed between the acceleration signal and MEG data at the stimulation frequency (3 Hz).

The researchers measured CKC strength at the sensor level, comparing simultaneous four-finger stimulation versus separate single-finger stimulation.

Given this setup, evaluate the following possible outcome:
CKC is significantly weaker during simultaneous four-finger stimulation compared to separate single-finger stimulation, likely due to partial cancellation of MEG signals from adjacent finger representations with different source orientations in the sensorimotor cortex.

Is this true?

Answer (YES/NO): NO